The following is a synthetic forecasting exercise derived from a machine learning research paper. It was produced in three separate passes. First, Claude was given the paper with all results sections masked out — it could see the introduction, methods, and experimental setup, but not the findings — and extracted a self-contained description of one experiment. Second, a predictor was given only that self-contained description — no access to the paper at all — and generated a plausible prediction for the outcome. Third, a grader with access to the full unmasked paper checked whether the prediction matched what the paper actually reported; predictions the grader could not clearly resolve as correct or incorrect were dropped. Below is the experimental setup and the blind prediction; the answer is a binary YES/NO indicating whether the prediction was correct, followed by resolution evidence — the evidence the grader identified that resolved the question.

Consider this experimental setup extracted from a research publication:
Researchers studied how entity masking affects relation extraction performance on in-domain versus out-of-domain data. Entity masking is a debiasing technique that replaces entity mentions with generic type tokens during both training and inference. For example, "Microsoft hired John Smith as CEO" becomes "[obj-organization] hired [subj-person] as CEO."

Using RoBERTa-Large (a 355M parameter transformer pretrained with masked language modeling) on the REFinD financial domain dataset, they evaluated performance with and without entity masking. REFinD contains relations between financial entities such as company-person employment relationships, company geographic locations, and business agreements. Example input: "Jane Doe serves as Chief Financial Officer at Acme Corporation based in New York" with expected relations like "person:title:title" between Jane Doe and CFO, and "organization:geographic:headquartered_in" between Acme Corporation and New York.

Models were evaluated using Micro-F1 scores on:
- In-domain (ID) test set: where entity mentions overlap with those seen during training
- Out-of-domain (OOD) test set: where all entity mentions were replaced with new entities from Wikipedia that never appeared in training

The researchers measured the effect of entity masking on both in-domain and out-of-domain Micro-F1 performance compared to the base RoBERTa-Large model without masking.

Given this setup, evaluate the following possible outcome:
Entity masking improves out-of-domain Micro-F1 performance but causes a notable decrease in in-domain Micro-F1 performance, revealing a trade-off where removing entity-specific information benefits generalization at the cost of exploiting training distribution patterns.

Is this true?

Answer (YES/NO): NO